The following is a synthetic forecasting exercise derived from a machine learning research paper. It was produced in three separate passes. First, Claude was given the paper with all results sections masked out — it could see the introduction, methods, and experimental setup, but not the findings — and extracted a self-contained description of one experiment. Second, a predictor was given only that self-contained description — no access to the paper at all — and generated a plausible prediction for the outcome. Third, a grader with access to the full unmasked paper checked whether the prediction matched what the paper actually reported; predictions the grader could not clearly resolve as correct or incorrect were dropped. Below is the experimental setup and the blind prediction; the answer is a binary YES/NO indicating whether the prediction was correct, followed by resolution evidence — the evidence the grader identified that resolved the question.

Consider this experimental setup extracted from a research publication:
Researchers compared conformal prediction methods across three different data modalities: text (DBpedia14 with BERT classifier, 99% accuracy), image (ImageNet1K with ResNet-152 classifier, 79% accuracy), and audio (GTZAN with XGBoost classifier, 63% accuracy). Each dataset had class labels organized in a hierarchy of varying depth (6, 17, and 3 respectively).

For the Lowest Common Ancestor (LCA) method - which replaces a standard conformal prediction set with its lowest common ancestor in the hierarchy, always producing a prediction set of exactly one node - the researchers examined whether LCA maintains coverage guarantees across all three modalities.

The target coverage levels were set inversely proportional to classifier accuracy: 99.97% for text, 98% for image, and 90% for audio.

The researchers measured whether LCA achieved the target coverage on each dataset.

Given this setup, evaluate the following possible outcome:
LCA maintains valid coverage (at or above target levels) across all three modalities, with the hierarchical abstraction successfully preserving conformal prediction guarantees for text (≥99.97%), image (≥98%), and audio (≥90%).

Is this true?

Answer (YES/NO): YES